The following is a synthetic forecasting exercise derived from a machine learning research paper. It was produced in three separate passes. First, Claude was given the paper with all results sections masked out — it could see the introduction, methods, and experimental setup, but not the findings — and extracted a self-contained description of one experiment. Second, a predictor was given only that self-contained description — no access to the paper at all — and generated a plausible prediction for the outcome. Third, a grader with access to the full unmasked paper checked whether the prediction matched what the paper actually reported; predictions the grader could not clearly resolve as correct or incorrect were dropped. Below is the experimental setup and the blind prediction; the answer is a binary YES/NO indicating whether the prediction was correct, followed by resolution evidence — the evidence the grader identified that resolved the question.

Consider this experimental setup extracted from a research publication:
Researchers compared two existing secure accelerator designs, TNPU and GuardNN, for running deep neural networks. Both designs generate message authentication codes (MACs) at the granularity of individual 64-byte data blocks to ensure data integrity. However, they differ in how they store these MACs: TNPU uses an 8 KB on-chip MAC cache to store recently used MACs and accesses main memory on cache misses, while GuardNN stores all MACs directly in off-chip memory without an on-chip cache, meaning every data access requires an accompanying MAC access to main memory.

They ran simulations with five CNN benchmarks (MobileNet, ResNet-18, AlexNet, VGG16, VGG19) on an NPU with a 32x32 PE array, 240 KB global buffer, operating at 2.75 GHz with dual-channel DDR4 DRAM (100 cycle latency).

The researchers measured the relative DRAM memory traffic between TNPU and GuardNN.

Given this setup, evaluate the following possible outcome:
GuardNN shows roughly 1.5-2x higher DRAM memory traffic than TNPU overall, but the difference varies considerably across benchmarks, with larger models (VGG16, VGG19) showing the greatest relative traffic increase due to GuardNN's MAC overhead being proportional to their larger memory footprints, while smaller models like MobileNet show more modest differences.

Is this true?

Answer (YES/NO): NO